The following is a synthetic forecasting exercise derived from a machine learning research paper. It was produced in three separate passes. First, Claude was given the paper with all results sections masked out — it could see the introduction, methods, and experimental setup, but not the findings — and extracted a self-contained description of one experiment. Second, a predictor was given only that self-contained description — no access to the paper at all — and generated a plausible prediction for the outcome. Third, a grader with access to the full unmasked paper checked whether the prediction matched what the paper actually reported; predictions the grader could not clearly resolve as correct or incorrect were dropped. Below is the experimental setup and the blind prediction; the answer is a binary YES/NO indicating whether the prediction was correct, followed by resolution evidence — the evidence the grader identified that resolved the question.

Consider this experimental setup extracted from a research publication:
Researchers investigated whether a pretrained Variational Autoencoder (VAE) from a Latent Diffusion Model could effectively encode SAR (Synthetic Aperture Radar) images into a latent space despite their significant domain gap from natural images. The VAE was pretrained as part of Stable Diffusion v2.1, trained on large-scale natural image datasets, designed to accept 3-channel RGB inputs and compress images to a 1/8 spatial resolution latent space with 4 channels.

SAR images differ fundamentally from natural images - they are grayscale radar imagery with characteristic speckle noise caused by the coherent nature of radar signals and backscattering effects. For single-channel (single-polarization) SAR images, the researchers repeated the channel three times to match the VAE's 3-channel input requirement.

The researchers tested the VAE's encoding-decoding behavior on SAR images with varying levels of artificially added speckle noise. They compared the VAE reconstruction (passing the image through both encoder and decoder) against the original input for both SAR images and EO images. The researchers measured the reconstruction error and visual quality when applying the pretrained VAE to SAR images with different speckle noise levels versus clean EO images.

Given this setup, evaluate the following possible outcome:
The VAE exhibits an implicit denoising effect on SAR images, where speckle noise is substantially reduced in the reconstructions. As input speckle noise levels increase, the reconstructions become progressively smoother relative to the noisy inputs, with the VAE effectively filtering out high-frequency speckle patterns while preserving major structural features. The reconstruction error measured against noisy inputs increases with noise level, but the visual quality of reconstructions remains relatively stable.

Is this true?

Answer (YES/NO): NO